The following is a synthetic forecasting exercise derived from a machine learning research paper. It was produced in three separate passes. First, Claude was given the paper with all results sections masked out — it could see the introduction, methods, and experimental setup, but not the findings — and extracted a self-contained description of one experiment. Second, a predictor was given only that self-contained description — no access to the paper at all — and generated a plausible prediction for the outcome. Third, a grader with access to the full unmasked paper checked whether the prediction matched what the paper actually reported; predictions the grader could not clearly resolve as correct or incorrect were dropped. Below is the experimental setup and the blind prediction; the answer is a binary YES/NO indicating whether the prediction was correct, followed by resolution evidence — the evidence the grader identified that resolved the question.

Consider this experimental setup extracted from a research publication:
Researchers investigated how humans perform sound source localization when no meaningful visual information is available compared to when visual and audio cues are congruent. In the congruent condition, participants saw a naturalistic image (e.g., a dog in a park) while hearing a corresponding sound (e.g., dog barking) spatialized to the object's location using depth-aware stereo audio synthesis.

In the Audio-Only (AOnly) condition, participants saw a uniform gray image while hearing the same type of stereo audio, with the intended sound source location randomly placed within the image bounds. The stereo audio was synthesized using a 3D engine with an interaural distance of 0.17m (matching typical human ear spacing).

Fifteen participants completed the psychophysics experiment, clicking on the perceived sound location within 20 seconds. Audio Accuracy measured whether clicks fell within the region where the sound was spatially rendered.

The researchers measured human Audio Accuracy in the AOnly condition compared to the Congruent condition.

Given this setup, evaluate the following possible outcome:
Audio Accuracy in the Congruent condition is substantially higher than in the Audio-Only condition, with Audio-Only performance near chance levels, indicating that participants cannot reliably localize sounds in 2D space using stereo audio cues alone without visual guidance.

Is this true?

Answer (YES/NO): NO